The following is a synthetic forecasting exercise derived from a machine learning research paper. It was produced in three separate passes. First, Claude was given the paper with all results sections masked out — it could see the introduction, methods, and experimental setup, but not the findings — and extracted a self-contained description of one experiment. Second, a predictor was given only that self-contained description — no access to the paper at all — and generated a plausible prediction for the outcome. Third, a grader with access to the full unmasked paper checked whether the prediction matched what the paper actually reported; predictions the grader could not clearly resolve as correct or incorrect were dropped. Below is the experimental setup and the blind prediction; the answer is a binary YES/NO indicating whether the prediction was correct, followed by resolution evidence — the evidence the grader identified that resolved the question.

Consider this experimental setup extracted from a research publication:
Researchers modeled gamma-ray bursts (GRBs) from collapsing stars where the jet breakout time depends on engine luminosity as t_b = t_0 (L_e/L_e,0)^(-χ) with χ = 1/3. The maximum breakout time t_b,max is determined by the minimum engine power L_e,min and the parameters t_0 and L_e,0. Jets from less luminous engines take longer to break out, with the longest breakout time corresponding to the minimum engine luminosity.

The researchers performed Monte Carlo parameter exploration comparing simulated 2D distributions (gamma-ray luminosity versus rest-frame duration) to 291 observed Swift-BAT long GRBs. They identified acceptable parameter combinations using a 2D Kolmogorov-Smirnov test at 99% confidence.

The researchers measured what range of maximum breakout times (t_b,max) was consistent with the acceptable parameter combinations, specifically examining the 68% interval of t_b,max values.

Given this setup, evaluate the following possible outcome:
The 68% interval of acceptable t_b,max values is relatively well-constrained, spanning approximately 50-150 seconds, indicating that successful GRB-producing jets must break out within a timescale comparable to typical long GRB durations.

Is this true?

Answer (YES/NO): NO